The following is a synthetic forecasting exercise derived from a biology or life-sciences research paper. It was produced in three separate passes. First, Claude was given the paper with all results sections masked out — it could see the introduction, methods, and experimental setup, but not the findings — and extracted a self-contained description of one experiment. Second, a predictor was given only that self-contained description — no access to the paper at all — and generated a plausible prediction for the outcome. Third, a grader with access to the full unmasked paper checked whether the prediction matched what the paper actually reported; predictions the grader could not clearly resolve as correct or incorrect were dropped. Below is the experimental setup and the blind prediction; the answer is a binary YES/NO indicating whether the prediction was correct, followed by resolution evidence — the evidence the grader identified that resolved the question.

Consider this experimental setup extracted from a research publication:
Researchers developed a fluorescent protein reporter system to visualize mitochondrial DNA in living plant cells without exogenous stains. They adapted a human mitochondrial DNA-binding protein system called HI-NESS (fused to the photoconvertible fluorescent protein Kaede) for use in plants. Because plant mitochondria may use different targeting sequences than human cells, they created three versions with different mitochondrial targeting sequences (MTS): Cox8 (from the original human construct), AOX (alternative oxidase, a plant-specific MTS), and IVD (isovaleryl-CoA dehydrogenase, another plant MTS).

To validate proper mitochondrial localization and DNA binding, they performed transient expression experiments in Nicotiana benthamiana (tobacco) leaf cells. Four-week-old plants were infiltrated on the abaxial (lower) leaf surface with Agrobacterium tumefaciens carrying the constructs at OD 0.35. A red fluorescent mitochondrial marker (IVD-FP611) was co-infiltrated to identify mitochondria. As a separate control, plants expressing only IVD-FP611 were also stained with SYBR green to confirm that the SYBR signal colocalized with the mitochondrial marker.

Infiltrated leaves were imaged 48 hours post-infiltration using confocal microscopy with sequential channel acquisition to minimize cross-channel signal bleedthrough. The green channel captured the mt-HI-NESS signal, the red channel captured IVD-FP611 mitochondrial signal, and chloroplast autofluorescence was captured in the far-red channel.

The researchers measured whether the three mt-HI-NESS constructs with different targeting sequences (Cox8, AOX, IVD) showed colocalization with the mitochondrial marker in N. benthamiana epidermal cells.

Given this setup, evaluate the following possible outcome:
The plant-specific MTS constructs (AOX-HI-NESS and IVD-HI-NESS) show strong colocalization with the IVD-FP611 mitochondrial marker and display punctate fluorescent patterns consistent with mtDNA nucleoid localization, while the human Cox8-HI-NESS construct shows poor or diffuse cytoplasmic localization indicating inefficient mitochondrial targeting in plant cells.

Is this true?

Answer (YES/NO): NO